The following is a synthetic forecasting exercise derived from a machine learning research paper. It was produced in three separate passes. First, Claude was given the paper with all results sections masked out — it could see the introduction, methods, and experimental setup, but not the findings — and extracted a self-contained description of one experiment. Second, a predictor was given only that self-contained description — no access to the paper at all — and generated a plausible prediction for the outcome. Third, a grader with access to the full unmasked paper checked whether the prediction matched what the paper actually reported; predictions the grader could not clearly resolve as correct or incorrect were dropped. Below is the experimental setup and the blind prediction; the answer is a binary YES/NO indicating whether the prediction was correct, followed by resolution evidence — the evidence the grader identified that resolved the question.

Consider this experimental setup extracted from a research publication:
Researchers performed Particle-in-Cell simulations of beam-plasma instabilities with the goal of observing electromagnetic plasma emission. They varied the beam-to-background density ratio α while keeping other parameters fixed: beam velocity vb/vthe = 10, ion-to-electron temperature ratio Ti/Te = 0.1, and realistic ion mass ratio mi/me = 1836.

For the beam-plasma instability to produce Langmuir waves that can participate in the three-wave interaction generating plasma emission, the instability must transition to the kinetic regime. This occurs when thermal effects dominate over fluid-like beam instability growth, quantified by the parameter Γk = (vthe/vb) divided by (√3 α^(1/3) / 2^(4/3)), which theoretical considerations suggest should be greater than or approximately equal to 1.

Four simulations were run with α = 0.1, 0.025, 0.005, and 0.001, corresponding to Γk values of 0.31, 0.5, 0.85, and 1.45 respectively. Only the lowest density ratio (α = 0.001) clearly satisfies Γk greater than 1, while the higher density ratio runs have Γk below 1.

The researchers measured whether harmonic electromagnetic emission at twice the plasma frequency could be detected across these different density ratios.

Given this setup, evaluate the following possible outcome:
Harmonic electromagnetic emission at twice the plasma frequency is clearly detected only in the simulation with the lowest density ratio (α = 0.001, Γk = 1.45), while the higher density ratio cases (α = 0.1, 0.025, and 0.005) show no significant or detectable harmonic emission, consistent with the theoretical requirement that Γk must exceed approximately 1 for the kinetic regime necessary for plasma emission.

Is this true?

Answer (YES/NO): NO